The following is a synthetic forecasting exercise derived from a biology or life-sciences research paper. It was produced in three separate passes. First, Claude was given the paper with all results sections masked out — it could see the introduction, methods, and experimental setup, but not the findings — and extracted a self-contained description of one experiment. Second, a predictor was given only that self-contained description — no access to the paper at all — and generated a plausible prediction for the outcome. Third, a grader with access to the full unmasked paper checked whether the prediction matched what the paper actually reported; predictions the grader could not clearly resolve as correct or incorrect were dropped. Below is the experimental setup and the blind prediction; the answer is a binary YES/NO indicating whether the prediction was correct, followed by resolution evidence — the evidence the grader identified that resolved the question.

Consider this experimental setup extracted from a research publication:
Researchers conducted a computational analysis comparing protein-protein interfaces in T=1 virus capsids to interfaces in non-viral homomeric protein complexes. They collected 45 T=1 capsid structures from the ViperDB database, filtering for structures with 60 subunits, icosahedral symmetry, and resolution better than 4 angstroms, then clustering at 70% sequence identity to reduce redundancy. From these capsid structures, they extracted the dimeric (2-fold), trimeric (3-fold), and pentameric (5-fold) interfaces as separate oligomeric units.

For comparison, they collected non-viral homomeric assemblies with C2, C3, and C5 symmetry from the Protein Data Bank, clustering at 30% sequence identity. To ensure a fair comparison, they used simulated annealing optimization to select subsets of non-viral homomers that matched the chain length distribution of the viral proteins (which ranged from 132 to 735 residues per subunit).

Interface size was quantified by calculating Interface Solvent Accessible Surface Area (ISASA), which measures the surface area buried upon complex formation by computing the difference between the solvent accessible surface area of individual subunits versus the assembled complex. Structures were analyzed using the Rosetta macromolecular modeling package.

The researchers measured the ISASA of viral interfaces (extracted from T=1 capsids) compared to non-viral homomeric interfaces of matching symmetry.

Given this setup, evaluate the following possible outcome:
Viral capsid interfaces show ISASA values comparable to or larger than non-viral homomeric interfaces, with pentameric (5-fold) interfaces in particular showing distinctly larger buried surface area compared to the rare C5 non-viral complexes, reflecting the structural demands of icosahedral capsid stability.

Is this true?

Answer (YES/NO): NO